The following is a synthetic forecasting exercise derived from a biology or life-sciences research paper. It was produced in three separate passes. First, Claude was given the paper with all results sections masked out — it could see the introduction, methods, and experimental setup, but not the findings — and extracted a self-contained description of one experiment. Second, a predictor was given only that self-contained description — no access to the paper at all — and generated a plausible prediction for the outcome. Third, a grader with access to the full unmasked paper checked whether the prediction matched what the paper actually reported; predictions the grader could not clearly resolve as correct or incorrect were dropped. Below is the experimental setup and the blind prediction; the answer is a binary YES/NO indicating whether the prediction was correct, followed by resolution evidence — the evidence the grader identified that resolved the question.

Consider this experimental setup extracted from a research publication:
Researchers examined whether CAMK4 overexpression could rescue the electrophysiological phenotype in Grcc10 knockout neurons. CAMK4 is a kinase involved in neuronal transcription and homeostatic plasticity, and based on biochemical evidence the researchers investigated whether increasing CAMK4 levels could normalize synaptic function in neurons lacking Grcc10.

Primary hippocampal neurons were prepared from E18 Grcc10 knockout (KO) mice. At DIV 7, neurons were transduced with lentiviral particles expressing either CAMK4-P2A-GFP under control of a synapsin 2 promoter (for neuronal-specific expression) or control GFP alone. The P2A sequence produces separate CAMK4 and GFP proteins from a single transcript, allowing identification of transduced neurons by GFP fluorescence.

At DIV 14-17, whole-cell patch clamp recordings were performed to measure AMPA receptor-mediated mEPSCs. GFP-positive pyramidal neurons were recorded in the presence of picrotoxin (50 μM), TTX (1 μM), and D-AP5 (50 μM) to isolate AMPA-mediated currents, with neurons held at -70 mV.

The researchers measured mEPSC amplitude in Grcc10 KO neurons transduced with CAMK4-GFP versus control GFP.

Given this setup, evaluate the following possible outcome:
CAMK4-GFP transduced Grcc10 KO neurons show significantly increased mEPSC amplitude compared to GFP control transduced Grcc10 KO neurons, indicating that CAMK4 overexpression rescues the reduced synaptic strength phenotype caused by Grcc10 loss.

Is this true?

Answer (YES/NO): NO